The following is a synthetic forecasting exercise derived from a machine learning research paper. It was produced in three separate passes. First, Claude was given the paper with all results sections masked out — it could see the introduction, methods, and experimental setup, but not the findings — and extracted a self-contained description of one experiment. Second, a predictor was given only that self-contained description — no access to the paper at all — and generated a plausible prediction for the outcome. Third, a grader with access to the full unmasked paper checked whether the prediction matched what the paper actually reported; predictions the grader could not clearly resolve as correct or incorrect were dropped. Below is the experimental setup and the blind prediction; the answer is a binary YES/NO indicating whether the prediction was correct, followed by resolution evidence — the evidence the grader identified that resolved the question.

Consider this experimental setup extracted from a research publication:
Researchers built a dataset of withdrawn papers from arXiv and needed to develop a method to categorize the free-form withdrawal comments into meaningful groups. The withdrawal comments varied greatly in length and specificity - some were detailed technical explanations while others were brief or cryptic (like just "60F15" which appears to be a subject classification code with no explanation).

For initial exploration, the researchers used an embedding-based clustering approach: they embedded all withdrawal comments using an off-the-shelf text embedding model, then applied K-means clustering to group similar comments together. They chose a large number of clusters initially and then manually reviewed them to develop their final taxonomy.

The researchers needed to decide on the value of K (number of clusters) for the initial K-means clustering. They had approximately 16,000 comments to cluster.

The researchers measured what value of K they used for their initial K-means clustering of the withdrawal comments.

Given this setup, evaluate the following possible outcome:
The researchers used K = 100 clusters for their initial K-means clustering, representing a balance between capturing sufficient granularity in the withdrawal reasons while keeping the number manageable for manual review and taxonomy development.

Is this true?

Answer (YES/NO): YES